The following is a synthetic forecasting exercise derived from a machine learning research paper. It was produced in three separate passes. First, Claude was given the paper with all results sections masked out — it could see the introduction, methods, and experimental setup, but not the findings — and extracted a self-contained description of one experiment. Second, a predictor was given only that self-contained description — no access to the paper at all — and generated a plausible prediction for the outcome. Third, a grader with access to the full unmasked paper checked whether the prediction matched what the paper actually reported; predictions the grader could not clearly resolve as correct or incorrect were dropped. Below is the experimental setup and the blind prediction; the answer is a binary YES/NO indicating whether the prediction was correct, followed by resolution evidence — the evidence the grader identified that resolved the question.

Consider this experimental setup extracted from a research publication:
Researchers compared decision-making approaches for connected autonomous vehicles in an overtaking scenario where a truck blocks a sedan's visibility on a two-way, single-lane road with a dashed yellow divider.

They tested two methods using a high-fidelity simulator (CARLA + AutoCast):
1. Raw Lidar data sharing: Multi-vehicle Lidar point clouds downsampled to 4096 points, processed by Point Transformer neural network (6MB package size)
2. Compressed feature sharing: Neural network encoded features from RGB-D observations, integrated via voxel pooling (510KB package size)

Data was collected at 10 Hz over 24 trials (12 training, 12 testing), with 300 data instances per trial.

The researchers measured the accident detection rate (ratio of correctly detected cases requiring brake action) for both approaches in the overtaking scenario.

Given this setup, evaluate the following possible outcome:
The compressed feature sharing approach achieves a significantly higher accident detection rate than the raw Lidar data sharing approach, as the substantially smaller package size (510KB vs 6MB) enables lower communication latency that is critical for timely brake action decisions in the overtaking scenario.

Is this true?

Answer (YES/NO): NO